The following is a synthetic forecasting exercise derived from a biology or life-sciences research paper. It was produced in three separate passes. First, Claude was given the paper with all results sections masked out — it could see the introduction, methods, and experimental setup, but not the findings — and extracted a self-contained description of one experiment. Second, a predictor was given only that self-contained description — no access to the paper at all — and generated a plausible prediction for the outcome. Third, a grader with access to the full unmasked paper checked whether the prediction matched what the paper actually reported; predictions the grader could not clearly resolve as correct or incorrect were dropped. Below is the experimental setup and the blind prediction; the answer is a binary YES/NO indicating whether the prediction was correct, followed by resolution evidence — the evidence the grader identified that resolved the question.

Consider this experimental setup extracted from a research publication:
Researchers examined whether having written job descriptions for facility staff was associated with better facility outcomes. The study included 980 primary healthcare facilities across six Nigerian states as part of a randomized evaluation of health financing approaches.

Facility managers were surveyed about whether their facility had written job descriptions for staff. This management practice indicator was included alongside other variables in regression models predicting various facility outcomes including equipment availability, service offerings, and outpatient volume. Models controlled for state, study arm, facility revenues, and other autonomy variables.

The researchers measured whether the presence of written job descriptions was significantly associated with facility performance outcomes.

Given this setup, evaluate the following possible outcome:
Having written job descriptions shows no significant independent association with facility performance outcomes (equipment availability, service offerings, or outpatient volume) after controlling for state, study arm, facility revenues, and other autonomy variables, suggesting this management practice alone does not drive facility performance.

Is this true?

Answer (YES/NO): NO